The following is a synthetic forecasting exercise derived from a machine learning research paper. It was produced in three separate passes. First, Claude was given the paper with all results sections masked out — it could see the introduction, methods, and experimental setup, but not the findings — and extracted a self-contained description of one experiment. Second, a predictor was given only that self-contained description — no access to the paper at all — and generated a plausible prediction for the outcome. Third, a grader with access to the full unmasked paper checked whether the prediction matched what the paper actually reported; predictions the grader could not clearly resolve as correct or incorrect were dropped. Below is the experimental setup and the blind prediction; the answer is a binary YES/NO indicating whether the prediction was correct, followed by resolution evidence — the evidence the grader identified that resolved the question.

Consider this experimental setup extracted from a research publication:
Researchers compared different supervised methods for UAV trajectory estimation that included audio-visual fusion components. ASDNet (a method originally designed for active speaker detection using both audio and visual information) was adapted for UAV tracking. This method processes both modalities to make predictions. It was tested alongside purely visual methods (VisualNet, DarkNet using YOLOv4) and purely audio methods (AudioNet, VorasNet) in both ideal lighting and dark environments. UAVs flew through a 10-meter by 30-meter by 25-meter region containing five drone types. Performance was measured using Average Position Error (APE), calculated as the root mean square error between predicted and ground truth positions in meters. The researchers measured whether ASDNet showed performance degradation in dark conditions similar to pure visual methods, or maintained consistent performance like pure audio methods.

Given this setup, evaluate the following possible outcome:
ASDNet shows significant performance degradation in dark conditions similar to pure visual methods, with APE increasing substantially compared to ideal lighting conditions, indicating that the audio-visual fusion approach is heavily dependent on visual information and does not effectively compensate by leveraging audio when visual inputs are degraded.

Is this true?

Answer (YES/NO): YES